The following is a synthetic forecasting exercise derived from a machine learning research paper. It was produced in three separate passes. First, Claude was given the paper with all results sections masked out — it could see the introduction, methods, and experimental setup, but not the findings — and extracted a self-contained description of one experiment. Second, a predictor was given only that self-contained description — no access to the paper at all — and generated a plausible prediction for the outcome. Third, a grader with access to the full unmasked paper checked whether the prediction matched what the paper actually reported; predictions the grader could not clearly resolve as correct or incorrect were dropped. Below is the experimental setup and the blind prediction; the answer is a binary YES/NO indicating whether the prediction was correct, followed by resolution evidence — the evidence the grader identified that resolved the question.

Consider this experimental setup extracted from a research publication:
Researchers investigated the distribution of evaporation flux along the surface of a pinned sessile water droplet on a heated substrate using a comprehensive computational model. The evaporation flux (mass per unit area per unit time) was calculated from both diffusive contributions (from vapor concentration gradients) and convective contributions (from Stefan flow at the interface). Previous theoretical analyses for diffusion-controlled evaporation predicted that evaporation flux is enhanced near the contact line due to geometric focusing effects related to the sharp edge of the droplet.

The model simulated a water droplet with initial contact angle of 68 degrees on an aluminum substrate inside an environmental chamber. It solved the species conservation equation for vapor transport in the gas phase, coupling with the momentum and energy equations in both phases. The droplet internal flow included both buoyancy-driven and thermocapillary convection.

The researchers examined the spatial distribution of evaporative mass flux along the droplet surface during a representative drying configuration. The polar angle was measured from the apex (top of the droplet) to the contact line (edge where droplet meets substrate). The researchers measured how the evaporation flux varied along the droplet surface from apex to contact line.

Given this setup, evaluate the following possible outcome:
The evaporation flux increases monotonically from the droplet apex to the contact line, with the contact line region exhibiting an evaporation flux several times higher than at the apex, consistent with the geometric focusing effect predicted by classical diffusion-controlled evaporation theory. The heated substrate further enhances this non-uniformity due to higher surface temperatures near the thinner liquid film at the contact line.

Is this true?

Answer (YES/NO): NO